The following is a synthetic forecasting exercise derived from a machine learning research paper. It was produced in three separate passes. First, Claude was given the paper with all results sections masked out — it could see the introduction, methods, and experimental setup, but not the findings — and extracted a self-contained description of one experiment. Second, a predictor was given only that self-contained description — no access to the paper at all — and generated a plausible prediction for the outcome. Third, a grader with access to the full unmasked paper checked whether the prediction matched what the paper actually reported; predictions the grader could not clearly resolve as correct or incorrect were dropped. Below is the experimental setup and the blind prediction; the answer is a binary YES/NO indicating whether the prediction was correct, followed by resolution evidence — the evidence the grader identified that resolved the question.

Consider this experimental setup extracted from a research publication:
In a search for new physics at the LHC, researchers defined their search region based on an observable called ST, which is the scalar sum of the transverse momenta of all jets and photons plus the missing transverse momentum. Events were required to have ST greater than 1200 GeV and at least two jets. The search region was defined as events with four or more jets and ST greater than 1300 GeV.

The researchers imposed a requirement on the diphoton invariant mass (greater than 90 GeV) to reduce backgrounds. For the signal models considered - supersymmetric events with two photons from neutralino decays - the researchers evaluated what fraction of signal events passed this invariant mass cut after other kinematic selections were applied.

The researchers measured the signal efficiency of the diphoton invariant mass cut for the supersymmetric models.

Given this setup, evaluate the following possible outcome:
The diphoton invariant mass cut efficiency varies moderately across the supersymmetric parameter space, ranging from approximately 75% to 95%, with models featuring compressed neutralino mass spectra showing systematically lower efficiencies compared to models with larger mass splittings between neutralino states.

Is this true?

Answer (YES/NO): NO